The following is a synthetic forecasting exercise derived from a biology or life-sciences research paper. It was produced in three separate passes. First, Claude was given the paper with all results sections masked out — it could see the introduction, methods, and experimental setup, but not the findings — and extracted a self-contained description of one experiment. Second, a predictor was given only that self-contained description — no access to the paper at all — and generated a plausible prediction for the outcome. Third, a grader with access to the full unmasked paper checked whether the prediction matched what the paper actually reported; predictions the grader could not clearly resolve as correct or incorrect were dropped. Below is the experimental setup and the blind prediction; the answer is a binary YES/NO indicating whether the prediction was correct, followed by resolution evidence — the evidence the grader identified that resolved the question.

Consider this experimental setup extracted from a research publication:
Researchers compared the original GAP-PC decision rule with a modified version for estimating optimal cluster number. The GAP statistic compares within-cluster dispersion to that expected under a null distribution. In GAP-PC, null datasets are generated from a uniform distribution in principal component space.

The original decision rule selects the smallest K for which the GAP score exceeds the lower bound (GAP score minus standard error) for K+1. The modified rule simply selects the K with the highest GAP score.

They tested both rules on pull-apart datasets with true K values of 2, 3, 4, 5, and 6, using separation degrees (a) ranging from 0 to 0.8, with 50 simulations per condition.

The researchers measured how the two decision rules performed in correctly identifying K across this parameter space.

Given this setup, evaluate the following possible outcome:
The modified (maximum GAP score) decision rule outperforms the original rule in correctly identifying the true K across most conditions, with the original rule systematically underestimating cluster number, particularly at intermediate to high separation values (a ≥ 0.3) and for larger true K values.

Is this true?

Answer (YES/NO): NO